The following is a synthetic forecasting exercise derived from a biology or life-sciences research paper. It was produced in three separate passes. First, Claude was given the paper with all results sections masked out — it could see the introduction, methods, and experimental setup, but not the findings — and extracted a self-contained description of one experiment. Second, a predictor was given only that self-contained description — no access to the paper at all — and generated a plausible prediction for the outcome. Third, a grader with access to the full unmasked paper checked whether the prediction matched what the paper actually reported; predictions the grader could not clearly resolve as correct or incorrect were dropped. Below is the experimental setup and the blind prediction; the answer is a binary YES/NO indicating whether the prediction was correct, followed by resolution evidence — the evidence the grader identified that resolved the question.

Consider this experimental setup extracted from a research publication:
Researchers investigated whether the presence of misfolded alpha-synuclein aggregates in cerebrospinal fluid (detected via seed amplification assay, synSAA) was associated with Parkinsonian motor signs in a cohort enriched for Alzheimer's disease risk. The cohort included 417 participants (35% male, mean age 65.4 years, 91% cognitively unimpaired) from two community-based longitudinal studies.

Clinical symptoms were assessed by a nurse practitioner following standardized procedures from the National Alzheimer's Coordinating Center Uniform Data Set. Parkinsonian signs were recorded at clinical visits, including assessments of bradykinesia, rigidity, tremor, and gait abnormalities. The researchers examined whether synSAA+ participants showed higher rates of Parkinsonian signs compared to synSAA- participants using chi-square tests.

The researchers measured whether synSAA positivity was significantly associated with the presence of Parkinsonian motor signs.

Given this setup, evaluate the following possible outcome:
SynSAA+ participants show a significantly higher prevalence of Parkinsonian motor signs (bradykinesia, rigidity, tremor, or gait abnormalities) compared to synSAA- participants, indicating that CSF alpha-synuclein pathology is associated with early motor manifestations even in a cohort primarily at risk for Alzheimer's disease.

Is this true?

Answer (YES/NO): NO